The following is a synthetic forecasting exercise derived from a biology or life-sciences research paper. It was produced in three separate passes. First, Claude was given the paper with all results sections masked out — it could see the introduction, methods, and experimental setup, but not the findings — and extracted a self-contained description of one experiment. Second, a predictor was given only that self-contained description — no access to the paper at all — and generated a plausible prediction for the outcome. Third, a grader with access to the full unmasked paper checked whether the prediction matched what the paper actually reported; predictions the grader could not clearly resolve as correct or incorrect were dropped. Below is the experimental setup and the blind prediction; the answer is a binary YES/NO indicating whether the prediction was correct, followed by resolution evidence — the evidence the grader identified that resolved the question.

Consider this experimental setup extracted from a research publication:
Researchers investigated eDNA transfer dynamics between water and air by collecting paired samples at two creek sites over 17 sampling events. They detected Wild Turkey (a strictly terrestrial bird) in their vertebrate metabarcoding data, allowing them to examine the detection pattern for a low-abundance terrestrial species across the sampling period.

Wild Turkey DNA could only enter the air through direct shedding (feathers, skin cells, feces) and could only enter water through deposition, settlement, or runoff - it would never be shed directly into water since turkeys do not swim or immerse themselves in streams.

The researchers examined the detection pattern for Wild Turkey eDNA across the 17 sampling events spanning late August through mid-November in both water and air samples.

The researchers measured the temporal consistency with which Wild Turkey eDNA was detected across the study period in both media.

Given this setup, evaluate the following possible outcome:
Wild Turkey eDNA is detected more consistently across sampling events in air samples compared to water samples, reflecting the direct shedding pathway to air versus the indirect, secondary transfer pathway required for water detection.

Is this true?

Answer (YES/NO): NO